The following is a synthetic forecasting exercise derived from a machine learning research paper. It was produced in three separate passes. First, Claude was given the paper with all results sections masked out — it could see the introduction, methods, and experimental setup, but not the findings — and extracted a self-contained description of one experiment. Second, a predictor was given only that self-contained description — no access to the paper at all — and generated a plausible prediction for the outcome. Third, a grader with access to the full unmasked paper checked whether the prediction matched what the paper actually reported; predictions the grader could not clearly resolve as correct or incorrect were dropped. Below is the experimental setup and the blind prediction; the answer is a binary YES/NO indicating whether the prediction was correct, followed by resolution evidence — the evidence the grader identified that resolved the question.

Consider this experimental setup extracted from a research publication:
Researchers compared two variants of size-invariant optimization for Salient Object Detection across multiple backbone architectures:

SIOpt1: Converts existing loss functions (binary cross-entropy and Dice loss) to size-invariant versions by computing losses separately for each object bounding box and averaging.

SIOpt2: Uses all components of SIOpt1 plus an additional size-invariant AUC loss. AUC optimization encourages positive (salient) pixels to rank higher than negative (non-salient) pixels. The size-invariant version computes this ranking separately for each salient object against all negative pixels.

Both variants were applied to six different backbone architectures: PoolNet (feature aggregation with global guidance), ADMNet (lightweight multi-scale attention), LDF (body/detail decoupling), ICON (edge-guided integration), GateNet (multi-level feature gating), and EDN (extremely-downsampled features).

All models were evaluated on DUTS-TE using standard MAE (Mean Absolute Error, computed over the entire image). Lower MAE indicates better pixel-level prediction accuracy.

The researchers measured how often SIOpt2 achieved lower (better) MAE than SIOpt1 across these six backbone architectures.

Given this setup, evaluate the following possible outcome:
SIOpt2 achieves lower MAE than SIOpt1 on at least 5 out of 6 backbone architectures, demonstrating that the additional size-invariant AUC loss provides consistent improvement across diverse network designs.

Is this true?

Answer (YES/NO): YES